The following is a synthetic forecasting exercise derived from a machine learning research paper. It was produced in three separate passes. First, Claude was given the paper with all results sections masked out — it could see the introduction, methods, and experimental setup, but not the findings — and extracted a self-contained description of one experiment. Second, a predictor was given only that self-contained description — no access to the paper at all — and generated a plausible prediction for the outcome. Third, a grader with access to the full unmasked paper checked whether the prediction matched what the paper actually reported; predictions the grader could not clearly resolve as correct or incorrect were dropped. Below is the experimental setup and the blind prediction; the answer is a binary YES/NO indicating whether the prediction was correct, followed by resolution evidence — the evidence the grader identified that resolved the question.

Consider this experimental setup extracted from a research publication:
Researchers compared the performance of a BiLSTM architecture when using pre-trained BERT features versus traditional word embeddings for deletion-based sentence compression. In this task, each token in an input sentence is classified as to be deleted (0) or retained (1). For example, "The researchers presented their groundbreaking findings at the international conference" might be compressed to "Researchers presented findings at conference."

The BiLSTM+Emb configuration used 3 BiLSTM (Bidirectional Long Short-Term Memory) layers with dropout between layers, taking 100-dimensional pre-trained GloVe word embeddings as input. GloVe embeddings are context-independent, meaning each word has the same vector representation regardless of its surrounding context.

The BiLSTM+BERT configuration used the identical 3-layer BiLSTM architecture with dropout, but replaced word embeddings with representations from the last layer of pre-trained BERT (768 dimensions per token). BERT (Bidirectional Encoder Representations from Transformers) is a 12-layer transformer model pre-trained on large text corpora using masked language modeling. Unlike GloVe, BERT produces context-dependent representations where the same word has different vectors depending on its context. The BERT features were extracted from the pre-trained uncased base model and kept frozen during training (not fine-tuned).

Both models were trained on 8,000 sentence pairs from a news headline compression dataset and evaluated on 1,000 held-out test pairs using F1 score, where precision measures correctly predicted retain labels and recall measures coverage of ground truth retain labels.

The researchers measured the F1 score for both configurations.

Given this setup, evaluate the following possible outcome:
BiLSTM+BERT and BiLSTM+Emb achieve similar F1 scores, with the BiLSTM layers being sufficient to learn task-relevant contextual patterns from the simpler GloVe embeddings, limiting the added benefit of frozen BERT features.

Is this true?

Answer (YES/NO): NO